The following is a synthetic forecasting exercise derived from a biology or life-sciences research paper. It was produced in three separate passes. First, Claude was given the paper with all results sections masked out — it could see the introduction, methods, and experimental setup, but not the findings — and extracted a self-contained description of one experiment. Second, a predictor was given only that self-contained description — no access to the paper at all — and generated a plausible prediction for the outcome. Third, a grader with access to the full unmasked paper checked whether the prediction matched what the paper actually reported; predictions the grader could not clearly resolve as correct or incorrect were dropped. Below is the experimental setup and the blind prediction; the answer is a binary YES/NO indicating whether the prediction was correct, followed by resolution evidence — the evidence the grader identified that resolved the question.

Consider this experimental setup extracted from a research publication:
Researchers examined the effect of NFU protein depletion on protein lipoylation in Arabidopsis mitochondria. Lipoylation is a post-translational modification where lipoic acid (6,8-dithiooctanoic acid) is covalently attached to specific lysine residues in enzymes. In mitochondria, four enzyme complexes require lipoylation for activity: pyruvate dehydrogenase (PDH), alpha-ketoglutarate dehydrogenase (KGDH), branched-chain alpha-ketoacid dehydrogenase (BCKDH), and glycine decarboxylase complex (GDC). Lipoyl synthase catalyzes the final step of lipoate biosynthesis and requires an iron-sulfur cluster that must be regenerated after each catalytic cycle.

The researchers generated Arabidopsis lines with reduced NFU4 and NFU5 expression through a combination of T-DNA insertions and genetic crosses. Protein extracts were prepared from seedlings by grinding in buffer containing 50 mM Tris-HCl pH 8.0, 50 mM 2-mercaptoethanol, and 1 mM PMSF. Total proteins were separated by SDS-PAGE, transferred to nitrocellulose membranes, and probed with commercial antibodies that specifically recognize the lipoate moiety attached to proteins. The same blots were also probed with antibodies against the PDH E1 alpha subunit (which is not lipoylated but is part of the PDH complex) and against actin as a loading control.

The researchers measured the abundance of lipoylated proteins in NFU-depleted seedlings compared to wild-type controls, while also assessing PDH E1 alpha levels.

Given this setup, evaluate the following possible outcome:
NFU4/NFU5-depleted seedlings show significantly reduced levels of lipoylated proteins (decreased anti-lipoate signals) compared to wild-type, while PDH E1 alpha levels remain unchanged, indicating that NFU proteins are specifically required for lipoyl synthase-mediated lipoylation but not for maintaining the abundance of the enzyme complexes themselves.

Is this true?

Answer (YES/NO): NO